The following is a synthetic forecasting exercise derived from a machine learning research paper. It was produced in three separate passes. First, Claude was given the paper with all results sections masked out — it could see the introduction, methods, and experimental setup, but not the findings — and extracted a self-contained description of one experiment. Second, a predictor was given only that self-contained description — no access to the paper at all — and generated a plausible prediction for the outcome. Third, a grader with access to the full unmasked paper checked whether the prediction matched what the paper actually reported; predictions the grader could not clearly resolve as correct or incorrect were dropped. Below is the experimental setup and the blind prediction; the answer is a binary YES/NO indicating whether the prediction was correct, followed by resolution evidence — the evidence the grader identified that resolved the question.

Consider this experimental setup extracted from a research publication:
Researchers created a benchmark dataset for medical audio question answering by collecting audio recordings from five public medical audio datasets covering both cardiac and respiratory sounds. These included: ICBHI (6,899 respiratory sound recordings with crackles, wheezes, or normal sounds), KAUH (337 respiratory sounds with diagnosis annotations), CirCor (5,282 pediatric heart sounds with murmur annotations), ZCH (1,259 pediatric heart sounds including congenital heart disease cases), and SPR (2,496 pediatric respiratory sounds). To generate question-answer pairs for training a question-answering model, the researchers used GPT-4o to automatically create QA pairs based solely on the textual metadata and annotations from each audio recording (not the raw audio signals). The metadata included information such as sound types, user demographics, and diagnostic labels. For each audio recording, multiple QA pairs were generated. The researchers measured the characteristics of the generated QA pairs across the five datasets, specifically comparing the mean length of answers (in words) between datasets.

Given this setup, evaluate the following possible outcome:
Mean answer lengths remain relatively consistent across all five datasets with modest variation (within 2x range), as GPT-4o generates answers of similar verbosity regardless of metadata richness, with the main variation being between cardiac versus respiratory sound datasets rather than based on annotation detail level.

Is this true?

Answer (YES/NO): NO